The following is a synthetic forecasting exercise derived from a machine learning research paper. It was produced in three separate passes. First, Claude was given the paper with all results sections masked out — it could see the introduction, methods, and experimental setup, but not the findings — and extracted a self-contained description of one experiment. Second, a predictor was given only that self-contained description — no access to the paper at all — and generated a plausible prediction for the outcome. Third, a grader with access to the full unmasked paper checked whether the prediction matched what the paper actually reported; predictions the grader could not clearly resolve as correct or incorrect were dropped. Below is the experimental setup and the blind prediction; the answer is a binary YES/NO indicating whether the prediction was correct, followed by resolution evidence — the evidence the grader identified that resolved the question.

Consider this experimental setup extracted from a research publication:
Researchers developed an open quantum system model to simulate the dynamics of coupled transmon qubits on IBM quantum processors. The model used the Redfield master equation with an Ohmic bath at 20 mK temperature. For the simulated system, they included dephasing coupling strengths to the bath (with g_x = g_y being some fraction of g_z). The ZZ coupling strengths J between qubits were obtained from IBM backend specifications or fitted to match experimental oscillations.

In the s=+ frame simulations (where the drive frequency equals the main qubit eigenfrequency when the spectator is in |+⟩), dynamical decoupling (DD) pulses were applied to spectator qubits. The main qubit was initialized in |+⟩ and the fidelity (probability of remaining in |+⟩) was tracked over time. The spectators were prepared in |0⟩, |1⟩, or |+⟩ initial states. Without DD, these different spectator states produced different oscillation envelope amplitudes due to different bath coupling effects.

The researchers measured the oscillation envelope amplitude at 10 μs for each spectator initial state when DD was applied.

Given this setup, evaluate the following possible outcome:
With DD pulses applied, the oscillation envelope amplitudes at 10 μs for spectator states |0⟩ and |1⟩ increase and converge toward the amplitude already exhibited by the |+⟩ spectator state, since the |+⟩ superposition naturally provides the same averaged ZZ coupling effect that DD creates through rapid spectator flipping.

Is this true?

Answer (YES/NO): NO